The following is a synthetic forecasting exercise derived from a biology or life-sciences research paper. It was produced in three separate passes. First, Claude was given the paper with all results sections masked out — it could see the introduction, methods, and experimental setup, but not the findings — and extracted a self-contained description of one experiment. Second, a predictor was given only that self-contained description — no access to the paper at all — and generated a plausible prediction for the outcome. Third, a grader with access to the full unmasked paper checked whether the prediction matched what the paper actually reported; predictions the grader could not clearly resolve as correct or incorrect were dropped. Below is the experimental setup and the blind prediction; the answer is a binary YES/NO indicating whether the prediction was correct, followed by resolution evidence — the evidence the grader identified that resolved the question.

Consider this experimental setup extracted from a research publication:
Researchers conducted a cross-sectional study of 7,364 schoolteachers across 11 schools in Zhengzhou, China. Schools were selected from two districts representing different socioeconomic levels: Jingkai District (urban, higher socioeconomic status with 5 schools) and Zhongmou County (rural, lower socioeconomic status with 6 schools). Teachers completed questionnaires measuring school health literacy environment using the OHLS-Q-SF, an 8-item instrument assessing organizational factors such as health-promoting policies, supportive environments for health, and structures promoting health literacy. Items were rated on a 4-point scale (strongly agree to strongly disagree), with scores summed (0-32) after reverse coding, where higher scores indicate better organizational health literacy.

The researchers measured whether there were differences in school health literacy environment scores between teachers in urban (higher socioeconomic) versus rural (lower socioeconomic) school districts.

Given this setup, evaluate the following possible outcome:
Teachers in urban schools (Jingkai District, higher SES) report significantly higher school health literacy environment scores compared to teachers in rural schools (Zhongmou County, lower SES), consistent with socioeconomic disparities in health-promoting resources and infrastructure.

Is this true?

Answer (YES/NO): NO